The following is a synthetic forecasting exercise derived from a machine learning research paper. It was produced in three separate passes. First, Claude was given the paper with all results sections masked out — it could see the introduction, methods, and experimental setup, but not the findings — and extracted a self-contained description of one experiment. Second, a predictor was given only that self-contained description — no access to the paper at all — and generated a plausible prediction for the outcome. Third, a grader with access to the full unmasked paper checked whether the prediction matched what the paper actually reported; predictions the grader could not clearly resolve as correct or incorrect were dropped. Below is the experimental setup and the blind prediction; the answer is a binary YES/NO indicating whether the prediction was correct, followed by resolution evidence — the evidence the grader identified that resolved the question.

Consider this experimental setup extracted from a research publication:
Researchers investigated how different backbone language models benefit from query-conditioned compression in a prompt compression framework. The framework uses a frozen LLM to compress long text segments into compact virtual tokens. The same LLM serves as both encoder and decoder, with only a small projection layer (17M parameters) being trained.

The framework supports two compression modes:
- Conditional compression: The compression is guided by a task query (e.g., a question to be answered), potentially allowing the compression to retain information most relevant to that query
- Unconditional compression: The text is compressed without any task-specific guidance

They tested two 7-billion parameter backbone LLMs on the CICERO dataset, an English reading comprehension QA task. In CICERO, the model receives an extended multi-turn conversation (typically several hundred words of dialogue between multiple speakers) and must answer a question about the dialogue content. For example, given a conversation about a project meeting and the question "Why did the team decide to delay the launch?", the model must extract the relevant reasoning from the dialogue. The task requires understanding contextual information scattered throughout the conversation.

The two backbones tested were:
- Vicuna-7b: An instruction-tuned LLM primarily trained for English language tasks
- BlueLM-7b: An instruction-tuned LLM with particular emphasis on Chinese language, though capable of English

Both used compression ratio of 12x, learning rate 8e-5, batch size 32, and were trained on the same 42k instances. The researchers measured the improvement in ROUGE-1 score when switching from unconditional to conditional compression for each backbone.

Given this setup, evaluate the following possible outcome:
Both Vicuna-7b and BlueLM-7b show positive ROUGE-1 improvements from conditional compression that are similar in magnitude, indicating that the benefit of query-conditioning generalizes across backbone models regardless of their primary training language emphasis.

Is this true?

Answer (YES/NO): NO